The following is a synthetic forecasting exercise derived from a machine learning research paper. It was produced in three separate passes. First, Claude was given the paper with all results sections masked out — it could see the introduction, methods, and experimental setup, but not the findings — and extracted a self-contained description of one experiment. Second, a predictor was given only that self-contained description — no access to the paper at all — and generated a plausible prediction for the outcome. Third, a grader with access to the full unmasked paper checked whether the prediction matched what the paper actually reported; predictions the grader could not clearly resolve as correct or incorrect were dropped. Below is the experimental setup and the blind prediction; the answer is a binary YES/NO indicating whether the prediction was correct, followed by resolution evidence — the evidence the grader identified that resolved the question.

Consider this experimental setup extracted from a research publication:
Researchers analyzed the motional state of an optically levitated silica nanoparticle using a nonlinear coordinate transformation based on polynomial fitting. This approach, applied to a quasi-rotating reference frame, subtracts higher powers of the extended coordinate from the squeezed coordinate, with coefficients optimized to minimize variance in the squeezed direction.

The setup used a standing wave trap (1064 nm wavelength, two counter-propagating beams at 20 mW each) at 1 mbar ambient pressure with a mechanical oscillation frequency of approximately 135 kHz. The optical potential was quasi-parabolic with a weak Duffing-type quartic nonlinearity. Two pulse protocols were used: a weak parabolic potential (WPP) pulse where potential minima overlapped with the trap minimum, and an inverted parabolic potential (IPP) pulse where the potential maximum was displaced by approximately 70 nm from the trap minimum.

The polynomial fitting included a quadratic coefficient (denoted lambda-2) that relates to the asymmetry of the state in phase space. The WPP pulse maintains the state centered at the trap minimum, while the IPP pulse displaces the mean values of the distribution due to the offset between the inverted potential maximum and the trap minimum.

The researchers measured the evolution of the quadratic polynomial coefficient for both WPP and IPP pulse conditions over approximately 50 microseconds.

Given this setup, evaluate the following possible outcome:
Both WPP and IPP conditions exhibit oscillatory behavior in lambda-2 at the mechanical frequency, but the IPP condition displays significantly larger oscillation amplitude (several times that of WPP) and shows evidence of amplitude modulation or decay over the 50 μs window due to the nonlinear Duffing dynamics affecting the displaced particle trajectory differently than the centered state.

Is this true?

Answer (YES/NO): NO